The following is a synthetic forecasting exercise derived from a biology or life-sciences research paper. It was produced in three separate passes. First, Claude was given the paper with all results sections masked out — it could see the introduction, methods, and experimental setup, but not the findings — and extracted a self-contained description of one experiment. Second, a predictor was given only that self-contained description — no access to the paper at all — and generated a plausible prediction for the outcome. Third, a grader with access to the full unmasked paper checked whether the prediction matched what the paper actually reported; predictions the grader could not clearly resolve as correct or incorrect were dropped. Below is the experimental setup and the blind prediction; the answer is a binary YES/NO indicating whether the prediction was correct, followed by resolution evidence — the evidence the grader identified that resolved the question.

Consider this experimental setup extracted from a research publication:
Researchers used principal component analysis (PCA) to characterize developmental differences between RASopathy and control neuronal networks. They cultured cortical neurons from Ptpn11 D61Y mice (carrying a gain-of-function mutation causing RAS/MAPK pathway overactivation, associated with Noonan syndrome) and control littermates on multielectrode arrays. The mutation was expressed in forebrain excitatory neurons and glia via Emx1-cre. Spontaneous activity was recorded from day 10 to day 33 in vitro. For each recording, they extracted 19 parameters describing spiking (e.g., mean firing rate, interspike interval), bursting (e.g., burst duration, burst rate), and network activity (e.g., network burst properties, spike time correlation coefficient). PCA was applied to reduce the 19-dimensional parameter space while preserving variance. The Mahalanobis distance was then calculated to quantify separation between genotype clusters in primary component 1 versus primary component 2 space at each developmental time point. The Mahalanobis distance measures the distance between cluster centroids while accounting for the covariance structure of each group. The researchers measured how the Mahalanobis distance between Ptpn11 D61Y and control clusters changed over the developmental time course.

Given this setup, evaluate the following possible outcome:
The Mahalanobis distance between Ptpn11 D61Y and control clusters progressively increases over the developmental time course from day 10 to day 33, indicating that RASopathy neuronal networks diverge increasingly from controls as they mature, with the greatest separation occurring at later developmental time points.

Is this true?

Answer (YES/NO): NO